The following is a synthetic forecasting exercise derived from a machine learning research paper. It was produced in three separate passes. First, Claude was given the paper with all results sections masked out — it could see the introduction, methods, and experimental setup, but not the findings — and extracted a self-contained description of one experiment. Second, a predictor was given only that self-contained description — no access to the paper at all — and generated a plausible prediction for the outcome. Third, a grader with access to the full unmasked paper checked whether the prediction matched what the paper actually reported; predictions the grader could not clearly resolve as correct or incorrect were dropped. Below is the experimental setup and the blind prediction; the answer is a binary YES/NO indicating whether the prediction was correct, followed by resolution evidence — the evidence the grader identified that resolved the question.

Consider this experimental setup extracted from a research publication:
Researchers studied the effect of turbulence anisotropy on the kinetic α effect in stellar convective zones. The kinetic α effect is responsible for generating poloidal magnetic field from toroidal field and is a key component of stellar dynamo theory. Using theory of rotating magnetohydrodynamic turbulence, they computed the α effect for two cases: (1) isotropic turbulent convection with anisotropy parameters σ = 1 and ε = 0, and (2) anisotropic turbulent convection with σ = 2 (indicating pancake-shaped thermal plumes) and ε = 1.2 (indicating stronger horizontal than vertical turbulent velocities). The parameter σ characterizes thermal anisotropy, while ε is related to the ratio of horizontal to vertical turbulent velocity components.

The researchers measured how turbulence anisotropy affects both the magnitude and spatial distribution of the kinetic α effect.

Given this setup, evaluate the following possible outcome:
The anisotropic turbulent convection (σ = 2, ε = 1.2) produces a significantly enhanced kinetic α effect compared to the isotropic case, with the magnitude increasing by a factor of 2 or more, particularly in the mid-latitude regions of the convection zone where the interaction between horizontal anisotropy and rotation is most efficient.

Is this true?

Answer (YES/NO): NO